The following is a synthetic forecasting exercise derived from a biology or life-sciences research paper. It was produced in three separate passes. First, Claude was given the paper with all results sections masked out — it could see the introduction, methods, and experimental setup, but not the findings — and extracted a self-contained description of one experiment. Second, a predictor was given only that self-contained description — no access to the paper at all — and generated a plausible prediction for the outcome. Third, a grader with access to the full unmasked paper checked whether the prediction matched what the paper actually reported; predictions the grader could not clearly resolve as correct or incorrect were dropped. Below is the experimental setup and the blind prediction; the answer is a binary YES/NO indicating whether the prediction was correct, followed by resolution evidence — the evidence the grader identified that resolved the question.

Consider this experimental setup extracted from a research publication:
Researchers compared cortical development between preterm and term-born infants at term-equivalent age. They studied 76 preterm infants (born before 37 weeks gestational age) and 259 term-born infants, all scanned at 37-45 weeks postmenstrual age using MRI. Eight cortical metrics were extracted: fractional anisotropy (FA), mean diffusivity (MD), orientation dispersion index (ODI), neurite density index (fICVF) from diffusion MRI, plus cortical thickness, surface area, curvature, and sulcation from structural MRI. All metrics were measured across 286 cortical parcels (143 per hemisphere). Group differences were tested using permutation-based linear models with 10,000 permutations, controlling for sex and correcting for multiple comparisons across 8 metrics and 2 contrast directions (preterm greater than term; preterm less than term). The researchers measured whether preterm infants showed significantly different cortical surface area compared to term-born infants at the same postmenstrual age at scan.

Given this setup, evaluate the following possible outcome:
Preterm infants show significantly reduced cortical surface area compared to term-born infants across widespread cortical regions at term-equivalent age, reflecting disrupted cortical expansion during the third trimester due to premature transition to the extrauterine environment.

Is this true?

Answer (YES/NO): NO